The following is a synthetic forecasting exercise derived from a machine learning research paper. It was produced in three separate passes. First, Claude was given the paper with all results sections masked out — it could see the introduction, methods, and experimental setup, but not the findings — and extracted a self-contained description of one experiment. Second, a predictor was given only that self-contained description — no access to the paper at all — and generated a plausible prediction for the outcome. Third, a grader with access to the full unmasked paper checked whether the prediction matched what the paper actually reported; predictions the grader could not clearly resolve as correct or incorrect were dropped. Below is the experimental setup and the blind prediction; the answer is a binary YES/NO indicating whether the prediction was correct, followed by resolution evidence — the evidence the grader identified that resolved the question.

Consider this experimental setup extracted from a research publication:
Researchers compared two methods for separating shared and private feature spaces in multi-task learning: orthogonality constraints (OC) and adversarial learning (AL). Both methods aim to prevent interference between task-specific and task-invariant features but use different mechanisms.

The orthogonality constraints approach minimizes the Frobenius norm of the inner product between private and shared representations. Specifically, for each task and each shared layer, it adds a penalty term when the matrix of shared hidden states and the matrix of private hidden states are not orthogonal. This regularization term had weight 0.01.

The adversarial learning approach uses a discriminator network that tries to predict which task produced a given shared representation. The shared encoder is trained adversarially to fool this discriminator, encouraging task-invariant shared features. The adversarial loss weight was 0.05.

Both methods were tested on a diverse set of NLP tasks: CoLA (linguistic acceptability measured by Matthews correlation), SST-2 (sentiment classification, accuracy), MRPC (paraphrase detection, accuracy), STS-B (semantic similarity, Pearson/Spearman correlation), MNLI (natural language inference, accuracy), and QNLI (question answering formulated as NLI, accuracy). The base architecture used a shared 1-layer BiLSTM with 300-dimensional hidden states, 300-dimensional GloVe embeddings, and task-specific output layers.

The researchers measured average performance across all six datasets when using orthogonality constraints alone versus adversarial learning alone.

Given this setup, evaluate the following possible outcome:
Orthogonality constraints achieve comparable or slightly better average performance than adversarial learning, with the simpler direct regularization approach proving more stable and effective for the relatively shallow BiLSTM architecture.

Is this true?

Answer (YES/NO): NO